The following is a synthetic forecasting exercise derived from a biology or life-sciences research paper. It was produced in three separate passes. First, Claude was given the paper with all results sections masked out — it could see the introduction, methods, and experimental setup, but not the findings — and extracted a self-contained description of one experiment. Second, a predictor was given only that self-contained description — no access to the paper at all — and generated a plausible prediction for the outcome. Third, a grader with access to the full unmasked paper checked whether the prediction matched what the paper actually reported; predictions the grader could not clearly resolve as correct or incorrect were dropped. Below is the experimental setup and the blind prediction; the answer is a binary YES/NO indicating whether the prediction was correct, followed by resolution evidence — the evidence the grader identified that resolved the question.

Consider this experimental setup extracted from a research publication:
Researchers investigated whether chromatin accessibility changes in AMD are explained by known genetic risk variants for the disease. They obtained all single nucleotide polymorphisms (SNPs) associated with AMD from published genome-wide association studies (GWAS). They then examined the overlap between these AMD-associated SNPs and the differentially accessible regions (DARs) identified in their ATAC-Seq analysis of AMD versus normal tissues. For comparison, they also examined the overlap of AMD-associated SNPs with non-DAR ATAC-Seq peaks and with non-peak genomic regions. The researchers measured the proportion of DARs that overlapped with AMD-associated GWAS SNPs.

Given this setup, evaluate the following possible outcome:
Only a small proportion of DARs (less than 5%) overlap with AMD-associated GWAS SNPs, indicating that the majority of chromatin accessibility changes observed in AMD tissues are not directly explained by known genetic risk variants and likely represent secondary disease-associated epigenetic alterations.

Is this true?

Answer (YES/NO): YES